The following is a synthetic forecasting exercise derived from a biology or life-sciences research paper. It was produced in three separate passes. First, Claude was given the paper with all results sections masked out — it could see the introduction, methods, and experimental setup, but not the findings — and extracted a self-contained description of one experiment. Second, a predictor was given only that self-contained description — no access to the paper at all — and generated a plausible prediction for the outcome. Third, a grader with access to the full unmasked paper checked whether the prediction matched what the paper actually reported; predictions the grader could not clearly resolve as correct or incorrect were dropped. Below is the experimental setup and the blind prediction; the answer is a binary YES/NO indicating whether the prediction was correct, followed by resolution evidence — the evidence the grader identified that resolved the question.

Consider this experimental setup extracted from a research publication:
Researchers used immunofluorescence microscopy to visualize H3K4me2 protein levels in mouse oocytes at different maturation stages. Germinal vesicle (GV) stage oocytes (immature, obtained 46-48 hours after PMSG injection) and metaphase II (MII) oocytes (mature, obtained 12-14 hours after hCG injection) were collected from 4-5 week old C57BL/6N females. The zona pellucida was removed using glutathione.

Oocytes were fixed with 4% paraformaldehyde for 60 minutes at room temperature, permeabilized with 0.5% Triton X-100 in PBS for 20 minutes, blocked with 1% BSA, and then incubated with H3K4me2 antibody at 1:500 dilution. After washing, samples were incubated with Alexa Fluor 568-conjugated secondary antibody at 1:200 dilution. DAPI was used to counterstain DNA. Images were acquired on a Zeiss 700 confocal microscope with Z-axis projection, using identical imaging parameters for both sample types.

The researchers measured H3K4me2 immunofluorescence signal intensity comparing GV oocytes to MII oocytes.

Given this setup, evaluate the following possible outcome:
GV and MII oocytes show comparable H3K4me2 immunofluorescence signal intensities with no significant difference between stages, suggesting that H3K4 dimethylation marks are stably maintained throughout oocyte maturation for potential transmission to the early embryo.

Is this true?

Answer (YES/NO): NO